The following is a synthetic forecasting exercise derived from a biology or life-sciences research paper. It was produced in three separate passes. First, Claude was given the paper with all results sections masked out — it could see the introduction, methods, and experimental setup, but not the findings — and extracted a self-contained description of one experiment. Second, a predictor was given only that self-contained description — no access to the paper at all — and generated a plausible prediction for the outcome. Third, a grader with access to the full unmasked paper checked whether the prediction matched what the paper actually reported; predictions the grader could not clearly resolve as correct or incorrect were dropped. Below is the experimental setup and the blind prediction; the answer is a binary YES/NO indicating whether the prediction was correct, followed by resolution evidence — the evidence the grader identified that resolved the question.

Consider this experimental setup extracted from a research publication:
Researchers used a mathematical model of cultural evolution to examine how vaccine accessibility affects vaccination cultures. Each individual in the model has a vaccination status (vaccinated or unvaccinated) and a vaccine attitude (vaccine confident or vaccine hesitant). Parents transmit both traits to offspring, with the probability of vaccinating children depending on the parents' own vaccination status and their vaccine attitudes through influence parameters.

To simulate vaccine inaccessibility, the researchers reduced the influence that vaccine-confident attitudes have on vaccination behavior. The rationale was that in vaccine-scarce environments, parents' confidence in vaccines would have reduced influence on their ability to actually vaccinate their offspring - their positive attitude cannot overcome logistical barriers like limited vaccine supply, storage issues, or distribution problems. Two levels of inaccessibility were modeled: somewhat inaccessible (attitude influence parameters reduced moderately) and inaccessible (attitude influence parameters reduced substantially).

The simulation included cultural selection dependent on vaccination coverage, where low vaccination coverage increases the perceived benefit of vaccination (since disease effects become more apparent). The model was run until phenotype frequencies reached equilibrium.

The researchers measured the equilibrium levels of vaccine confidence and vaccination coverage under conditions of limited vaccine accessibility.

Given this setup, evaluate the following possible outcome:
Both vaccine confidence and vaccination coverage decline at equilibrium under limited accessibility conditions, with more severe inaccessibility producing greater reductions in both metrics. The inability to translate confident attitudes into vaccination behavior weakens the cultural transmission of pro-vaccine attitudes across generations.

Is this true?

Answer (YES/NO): NO